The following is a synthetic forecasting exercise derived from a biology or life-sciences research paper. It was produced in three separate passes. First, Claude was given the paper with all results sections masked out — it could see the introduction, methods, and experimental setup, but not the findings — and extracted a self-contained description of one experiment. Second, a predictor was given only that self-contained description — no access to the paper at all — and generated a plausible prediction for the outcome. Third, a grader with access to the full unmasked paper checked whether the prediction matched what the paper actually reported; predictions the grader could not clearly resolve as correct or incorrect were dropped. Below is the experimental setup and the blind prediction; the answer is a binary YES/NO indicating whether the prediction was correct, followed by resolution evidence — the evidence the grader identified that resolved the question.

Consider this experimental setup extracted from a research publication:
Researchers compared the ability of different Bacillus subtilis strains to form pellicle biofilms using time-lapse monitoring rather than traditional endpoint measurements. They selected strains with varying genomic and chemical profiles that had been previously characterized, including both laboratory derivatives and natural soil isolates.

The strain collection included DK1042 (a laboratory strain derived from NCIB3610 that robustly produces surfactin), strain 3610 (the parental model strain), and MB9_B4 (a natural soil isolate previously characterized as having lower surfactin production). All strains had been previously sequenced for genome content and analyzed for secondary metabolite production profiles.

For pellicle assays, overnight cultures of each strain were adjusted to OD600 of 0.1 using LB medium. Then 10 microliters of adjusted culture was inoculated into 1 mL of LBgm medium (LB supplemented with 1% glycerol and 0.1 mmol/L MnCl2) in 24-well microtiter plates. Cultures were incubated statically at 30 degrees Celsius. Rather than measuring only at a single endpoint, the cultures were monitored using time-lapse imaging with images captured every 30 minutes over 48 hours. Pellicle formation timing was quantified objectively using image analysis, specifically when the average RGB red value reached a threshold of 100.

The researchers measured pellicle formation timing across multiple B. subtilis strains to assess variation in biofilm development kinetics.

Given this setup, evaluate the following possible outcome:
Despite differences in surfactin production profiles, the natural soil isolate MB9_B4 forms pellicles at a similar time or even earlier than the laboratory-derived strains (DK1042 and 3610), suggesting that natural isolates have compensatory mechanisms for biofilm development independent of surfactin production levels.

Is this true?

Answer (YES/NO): NO